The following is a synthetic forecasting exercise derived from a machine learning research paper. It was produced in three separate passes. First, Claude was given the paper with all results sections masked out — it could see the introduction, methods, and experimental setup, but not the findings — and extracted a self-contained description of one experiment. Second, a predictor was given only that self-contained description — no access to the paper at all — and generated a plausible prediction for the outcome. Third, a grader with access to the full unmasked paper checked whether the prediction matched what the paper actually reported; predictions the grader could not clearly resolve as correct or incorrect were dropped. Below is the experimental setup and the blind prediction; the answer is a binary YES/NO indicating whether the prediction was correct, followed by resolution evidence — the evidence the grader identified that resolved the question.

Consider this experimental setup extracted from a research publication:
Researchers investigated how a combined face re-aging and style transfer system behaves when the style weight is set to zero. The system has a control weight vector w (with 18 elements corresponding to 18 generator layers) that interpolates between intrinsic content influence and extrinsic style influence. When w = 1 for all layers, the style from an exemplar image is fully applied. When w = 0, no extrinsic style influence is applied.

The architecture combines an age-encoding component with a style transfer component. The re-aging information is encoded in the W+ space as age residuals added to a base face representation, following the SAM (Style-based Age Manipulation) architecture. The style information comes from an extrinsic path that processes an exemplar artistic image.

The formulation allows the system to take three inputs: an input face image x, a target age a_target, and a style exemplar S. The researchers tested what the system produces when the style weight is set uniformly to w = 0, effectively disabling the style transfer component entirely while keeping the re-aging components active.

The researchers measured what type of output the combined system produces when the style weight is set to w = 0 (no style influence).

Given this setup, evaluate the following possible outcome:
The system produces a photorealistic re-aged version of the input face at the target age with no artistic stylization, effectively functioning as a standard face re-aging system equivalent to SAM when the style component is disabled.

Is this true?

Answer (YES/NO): YES